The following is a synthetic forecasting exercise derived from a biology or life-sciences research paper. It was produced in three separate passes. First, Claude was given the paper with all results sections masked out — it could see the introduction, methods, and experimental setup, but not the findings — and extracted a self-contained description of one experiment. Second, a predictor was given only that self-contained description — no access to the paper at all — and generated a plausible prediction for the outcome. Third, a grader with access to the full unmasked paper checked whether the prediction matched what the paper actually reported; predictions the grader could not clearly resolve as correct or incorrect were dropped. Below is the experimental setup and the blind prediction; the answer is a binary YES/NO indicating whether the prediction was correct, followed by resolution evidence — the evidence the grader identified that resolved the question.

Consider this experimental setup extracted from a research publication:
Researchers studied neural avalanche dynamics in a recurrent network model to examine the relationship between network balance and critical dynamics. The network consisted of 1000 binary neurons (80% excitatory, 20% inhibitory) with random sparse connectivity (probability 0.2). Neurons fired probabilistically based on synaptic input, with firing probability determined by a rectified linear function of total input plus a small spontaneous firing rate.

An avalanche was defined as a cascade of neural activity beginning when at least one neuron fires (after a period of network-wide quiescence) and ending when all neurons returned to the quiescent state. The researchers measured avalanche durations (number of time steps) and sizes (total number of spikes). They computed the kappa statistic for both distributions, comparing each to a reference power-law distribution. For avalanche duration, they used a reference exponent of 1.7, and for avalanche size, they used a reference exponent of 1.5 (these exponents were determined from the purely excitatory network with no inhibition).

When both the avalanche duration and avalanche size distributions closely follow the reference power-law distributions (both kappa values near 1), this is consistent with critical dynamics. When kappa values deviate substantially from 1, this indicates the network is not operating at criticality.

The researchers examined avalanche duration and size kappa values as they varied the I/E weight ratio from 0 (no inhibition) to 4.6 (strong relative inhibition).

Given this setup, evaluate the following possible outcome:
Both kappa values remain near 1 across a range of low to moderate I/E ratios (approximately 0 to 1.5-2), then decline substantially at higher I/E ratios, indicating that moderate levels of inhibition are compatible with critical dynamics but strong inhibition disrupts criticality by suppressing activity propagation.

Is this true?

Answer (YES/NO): NO